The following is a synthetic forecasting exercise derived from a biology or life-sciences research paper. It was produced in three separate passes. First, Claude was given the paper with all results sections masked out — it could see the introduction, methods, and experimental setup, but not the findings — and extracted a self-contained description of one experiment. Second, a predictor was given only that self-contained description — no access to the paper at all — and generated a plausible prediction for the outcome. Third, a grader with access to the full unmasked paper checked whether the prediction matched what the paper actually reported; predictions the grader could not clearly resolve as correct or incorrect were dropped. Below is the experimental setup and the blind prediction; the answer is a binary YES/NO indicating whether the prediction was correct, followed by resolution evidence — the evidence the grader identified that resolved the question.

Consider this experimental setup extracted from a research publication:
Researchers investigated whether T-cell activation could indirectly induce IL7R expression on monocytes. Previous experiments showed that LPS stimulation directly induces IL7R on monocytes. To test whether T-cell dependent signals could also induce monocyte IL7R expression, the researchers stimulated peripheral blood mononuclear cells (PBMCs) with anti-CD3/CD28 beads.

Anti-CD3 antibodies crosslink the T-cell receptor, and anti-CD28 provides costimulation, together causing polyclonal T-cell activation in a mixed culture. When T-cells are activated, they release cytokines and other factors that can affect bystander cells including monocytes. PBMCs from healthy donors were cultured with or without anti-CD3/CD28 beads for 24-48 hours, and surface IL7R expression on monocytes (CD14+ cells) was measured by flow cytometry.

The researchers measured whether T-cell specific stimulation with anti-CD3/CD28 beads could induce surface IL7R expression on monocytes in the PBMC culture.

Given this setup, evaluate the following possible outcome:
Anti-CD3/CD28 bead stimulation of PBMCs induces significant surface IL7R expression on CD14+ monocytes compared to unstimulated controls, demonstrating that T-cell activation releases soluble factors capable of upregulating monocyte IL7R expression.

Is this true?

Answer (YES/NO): NO